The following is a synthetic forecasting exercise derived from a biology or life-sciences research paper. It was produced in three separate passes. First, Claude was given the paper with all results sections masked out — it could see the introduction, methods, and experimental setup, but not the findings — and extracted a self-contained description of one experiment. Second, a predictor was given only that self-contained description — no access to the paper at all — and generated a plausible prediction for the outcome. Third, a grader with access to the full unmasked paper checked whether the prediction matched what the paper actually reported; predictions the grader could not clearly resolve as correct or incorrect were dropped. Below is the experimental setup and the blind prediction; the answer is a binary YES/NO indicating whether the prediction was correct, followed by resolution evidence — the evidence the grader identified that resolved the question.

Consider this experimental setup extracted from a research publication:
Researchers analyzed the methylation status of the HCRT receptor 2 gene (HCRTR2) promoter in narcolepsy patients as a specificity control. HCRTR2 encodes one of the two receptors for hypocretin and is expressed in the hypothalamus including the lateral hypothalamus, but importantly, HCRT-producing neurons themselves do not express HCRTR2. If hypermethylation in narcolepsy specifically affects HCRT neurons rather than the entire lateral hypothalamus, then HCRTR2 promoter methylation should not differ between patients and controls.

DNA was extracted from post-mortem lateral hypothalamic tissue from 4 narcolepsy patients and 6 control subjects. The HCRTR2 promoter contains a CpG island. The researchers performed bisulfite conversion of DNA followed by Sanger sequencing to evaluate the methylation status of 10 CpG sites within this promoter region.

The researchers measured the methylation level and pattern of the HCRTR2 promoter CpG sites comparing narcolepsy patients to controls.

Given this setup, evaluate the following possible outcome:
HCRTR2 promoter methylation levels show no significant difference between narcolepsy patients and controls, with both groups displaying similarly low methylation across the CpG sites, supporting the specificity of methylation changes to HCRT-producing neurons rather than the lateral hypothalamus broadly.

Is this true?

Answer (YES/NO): YES